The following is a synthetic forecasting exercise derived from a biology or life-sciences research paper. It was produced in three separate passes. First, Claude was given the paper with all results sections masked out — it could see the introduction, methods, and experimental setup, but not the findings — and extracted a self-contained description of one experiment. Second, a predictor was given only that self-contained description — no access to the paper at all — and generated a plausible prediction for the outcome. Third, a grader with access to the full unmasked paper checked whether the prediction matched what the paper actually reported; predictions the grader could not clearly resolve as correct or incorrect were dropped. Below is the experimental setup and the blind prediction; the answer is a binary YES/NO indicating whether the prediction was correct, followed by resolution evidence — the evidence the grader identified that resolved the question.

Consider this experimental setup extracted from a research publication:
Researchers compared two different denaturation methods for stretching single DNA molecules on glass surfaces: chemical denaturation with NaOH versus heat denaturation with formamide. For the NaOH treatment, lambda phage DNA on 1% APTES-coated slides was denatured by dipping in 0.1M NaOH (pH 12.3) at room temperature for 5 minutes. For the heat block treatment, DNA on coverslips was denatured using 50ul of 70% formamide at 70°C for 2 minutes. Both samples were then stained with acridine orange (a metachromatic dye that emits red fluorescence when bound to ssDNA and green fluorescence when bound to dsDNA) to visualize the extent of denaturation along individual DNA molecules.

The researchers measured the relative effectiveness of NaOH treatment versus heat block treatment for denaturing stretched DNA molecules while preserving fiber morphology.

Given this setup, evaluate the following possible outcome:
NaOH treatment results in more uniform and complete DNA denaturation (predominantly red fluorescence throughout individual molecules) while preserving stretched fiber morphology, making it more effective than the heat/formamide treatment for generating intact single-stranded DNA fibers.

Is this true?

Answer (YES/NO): NO